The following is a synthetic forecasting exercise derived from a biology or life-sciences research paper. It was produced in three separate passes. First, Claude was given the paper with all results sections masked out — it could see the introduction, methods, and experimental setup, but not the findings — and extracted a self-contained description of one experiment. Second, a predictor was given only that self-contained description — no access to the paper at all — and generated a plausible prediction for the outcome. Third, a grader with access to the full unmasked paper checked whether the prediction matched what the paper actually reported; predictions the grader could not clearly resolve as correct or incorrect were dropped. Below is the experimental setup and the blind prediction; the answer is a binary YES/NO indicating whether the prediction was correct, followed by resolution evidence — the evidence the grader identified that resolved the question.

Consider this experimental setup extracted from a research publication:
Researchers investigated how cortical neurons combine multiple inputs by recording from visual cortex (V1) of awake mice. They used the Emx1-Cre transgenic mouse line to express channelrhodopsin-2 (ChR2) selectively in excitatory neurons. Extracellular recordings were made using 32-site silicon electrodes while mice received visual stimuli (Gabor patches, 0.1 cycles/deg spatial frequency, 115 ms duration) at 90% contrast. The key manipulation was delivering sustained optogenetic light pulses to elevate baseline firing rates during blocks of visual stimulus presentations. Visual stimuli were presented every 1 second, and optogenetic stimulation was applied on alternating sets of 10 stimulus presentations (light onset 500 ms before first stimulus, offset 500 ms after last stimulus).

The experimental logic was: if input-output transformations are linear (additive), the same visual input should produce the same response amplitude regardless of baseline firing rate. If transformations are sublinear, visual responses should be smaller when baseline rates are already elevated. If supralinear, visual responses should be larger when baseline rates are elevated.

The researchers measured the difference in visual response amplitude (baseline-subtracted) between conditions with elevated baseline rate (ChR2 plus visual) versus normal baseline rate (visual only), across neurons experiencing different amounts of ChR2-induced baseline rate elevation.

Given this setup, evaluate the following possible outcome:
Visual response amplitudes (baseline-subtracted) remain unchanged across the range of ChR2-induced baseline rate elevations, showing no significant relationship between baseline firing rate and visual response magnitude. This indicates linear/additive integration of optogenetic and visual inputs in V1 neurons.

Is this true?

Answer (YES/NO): YES